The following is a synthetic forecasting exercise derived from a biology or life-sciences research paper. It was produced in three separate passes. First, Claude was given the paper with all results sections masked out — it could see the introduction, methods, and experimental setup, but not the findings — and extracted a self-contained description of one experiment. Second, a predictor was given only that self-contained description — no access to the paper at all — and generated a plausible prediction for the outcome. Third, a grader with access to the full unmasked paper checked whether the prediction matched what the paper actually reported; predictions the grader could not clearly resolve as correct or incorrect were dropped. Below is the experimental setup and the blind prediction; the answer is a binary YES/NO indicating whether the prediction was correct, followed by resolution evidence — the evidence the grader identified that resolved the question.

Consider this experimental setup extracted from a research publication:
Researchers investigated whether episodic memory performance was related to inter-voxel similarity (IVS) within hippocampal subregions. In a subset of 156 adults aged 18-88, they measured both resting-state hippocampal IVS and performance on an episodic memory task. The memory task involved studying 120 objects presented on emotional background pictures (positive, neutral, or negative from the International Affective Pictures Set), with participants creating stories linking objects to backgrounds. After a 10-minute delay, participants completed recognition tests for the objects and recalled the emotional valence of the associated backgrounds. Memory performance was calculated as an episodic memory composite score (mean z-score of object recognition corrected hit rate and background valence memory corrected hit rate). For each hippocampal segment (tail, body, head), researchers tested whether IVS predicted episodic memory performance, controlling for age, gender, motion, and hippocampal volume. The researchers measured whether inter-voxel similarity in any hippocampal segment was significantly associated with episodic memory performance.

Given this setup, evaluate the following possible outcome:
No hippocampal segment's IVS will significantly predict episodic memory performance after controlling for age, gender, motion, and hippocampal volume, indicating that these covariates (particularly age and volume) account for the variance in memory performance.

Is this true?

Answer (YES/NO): YES